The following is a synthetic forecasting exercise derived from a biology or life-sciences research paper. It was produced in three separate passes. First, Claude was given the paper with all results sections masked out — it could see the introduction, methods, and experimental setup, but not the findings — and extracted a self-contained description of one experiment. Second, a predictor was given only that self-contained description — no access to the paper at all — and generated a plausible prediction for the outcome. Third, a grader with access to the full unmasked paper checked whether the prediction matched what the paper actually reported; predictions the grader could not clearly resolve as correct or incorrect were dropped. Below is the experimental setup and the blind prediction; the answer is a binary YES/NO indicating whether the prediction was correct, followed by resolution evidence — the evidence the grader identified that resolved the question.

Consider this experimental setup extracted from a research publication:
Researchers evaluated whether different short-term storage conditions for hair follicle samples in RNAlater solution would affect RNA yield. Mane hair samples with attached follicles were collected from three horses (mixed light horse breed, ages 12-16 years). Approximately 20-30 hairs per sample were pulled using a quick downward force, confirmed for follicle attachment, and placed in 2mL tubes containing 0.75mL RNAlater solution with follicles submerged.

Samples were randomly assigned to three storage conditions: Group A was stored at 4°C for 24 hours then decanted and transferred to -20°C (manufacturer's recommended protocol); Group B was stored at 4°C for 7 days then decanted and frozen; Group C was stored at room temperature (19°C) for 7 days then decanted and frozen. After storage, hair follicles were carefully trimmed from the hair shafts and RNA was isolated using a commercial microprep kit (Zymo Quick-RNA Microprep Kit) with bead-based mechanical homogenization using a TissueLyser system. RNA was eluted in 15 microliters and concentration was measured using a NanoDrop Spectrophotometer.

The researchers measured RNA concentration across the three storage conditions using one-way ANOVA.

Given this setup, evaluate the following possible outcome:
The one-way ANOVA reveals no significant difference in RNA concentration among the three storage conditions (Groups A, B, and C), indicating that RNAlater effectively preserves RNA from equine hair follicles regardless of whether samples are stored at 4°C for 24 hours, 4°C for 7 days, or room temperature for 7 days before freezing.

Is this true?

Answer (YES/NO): YES